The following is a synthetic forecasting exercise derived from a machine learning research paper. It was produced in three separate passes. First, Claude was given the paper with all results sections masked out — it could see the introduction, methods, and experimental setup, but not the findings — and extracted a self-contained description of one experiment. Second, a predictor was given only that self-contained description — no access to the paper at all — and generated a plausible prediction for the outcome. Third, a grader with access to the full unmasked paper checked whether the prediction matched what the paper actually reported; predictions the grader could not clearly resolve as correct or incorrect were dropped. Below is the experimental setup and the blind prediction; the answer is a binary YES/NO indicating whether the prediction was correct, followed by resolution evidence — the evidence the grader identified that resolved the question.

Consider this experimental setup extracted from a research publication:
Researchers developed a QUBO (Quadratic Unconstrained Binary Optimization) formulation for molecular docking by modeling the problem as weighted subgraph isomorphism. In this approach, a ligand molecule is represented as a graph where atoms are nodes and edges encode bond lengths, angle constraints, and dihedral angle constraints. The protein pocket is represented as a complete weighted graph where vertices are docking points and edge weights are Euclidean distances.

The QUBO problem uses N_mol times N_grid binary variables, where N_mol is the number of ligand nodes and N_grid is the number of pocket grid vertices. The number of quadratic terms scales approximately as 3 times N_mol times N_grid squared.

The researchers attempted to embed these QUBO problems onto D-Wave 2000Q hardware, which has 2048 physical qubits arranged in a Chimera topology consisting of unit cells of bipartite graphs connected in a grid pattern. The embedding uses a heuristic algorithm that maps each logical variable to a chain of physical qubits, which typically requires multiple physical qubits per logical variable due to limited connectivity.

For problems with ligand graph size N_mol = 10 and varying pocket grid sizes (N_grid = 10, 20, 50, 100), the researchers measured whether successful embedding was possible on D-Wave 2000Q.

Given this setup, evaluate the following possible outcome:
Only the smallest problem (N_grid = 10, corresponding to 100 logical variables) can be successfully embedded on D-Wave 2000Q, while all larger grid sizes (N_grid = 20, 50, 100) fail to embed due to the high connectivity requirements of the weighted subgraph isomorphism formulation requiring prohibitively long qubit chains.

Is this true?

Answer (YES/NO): YES